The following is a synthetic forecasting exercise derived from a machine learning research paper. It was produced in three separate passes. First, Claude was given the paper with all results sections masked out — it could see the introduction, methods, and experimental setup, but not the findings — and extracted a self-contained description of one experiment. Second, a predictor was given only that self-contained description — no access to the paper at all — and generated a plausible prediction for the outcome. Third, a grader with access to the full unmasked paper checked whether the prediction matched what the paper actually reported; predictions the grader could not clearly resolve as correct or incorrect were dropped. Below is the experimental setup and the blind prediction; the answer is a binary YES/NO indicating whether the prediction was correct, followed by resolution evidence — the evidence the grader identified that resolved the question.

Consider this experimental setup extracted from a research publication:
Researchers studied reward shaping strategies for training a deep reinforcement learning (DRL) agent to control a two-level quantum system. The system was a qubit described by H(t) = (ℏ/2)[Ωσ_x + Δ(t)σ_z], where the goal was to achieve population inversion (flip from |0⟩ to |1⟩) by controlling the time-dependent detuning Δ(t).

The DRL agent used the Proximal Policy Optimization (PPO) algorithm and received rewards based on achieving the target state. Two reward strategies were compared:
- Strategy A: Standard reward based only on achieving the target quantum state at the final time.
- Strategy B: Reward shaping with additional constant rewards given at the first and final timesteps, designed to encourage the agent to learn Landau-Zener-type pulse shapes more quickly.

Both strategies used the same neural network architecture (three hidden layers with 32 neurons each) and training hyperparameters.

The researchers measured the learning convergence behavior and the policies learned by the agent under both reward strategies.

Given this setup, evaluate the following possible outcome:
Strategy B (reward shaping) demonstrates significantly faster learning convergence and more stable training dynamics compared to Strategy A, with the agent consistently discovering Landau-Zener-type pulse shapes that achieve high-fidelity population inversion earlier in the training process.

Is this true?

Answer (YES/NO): NO